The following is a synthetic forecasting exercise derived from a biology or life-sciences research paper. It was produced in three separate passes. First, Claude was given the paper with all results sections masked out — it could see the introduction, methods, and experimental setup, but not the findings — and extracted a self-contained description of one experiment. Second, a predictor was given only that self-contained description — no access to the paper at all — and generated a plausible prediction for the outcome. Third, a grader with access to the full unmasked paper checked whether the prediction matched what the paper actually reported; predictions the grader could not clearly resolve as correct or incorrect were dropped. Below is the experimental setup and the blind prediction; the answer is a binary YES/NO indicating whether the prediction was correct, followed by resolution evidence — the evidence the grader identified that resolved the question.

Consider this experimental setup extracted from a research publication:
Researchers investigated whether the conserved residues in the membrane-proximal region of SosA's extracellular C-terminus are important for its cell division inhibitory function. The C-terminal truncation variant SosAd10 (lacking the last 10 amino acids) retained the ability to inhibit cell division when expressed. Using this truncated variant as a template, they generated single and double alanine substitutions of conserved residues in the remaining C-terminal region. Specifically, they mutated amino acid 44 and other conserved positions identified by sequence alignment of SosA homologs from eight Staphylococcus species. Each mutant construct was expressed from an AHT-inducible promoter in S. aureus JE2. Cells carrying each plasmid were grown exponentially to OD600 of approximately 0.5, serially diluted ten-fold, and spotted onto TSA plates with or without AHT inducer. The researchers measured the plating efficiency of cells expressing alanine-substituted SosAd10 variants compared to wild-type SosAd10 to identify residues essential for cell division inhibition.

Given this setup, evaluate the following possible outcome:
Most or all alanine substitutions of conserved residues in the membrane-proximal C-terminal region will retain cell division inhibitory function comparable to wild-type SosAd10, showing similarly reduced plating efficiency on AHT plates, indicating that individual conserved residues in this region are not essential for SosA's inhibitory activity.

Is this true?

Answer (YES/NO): NO